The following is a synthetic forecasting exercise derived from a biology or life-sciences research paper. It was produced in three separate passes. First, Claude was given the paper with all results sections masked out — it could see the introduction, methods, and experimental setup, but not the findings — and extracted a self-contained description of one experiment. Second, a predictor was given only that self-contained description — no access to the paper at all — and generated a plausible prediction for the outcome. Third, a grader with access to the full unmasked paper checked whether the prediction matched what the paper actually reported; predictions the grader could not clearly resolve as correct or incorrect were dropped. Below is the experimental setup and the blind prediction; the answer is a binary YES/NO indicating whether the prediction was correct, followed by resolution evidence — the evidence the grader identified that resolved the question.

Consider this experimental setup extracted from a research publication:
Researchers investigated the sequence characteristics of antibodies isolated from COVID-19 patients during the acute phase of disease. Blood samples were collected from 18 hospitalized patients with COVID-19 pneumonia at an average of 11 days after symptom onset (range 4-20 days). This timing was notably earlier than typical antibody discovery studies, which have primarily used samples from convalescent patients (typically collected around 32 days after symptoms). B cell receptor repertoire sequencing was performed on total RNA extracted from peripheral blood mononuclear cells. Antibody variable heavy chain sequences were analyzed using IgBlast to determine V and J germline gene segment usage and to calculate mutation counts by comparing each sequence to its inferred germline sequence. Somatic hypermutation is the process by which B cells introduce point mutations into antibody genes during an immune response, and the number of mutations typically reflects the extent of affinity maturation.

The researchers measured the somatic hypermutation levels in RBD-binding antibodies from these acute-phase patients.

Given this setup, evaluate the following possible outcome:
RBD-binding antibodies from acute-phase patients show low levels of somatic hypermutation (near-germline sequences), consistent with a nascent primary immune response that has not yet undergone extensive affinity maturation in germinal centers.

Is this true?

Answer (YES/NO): YES